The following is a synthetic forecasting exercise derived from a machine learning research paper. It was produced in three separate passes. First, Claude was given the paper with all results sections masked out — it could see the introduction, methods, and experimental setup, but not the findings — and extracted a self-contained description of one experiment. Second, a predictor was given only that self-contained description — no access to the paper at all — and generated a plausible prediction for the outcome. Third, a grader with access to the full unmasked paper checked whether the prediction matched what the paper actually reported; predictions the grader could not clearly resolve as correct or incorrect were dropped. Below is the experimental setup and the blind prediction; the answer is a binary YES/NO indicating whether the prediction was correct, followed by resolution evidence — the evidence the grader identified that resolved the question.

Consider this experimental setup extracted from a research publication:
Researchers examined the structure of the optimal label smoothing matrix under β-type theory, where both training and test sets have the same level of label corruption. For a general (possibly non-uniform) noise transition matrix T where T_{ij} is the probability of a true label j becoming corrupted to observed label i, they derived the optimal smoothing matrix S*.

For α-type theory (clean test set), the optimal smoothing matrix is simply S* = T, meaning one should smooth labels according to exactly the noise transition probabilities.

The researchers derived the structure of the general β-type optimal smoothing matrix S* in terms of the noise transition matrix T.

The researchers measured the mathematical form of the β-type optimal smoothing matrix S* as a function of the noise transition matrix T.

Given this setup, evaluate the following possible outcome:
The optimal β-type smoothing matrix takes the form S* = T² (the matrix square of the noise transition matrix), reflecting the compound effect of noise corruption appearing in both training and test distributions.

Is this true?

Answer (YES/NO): NO